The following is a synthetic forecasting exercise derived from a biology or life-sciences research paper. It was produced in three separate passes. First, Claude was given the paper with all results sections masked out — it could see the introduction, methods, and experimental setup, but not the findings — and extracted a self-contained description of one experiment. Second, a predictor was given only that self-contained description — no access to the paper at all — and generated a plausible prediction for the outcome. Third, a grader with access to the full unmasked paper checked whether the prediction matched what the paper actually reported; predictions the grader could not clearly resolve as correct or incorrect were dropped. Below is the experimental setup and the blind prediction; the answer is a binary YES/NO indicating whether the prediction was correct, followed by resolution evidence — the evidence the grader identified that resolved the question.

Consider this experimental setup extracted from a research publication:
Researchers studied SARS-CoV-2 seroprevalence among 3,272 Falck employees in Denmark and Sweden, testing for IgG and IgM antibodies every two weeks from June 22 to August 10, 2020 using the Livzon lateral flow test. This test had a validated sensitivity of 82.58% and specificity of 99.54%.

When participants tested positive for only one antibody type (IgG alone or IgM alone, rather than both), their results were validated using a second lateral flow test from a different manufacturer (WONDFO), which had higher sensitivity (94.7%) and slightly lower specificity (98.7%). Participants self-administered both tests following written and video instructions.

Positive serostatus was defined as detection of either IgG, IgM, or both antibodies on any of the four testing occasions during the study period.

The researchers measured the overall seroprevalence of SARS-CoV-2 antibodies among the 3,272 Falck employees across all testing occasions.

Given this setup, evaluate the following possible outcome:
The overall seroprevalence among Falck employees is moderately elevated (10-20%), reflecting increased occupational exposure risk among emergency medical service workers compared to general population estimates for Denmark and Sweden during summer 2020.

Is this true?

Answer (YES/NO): NO